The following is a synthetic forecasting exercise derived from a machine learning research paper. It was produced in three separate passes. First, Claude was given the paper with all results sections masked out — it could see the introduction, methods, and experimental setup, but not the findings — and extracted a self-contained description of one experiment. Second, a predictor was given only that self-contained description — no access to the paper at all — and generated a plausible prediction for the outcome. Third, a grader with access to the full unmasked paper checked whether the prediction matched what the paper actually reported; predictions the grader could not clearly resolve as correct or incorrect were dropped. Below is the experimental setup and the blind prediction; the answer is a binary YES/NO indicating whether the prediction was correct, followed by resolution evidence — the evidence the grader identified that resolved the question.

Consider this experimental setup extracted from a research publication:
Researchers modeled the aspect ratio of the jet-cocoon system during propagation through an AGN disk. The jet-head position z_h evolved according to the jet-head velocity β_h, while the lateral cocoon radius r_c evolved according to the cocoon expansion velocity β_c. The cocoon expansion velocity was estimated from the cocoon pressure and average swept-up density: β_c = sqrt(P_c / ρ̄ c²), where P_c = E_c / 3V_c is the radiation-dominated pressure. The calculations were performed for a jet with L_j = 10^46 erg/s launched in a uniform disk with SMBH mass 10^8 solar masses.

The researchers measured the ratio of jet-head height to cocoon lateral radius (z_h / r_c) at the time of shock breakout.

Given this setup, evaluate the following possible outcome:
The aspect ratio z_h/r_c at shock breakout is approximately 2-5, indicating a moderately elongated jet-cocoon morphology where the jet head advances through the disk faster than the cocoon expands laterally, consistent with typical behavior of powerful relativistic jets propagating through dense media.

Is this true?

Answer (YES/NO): NO